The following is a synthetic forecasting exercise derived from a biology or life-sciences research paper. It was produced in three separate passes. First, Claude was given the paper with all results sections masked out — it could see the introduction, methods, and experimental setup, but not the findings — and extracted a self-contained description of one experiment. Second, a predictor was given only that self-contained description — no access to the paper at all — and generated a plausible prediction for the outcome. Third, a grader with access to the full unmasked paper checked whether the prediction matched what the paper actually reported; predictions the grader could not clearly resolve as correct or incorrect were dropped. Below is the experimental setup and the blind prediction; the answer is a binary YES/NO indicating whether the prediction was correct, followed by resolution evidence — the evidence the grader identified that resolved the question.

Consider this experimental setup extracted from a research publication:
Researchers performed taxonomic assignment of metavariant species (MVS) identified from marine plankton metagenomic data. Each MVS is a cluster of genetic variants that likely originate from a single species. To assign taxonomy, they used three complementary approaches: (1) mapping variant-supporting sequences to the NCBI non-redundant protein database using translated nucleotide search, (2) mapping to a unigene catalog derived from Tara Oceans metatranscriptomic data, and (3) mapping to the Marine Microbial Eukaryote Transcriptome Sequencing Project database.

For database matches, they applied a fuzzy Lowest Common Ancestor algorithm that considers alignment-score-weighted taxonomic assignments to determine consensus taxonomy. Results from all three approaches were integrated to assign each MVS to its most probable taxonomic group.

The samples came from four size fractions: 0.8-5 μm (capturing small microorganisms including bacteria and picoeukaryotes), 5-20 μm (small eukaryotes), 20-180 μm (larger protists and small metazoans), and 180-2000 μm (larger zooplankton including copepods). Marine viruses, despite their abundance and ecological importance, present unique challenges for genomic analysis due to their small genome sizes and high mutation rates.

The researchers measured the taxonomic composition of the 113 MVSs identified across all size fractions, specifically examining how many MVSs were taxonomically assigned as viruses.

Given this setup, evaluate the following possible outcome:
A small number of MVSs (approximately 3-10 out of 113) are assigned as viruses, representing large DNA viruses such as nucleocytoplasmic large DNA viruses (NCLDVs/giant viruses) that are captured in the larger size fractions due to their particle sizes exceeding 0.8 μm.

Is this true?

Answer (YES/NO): NO